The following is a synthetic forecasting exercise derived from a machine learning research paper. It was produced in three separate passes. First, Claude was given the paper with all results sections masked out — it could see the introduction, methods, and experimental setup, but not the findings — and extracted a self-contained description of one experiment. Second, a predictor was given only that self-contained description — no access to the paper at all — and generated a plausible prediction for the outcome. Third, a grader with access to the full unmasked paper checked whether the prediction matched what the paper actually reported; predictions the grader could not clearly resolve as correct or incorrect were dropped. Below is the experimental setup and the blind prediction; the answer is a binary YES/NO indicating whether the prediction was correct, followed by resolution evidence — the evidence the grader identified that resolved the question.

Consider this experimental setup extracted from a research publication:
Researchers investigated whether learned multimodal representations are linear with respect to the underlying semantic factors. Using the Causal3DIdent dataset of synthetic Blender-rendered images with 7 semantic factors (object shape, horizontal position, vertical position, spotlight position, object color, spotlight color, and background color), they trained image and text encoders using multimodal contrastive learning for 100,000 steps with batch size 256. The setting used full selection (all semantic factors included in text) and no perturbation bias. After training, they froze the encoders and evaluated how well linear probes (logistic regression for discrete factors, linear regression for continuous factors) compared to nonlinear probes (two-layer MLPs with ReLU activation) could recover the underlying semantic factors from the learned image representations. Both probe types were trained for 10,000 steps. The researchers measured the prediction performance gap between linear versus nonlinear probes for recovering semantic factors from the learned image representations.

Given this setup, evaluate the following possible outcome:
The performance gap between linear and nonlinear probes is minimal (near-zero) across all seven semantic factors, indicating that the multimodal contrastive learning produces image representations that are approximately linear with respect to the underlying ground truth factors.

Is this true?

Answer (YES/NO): NO